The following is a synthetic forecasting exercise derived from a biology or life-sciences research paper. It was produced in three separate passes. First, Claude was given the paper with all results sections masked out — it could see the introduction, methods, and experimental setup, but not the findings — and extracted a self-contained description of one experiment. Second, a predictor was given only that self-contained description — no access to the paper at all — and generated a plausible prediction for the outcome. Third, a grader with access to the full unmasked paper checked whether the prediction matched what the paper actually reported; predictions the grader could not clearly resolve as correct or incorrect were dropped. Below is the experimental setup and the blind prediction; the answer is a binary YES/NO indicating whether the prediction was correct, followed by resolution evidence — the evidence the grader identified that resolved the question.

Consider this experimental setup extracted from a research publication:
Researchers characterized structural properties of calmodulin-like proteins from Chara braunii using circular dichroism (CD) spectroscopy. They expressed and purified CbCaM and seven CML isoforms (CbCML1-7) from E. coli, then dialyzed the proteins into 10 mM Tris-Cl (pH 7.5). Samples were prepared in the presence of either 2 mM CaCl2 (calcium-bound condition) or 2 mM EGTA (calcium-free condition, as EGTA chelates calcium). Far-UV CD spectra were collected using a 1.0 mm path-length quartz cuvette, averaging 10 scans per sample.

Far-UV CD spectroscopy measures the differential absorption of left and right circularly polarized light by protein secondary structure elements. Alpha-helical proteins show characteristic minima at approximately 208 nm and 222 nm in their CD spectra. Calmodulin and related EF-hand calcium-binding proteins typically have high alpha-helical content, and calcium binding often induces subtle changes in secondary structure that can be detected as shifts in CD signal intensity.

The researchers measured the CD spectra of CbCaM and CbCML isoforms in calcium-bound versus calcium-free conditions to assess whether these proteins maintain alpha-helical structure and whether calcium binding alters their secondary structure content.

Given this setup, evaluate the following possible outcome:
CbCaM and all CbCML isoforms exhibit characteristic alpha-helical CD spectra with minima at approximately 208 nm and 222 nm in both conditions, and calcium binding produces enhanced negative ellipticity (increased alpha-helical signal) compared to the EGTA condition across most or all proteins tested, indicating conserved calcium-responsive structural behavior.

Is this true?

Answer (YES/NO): NO